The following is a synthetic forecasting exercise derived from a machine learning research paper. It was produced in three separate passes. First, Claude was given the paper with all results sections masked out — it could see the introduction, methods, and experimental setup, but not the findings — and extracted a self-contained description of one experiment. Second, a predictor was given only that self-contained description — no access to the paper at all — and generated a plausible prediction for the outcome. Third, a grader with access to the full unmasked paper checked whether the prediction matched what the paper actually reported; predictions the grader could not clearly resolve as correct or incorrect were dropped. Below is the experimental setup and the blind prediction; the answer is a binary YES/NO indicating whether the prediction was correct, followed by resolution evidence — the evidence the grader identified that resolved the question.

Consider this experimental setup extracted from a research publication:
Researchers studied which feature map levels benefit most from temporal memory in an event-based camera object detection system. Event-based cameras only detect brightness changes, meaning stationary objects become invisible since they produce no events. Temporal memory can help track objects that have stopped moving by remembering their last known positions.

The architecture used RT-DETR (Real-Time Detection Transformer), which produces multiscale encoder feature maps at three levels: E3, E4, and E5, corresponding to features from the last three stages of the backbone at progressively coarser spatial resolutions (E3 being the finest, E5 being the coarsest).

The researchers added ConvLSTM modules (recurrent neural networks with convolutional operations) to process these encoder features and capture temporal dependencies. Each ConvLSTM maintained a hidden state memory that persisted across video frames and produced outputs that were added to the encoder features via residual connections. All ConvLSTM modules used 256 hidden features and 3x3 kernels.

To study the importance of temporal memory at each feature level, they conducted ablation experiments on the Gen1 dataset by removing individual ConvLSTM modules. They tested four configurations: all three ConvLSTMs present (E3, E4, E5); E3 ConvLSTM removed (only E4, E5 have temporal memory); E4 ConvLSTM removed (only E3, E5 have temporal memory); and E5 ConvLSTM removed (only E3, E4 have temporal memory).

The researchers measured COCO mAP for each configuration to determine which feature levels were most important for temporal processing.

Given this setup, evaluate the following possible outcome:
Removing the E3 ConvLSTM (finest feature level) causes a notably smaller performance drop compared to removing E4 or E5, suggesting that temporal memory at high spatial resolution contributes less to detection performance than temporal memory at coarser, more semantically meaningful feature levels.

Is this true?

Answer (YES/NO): NO